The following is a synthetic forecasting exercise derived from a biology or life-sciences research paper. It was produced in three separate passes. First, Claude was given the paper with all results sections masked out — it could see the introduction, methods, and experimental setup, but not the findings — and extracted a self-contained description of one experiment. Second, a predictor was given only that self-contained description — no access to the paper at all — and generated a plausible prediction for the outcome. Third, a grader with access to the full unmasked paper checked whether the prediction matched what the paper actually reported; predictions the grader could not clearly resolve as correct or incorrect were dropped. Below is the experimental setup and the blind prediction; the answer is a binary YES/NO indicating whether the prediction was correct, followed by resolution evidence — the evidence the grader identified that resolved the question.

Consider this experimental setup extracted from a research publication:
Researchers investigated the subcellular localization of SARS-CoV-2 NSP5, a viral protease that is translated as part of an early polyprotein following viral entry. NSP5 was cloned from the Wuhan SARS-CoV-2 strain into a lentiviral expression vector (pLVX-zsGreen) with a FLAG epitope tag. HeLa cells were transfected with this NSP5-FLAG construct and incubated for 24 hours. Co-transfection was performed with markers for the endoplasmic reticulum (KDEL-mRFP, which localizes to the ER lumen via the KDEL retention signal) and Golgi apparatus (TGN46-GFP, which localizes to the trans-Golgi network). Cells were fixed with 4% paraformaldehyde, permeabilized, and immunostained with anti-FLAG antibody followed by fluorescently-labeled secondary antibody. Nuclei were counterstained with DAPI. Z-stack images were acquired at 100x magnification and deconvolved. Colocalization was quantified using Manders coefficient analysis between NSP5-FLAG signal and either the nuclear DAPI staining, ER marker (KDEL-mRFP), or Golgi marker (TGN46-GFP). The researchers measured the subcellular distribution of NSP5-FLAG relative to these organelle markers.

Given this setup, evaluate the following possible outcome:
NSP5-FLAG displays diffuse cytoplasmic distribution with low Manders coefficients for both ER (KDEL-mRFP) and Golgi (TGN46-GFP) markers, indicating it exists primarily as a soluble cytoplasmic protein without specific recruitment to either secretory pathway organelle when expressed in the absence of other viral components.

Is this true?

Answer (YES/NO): NO